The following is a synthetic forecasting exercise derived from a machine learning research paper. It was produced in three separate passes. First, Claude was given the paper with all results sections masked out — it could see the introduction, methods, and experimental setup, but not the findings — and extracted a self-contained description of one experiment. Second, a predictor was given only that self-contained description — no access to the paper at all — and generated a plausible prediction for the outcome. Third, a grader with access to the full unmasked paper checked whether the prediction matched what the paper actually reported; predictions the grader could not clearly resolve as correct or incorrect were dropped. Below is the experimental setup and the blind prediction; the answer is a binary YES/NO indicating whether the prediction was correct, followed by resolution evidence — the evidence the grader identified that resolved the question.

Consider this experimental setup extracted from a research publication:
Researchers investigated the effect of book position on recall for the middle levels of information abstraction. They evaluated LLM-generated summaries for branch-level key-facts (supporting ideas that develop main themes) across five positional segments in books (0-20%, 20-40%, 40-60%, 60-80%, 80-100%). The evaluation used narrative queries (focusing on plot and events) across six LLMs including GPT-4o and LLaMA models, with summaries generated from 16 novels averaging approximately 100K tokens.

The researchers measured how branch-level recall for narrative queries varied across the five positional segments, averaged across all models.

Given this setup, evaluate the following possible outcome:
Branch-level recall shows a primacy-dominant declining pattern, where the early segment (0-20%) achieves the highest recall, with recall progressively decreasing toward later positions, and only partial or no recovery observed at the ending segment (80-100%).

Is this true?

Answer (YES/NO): NO